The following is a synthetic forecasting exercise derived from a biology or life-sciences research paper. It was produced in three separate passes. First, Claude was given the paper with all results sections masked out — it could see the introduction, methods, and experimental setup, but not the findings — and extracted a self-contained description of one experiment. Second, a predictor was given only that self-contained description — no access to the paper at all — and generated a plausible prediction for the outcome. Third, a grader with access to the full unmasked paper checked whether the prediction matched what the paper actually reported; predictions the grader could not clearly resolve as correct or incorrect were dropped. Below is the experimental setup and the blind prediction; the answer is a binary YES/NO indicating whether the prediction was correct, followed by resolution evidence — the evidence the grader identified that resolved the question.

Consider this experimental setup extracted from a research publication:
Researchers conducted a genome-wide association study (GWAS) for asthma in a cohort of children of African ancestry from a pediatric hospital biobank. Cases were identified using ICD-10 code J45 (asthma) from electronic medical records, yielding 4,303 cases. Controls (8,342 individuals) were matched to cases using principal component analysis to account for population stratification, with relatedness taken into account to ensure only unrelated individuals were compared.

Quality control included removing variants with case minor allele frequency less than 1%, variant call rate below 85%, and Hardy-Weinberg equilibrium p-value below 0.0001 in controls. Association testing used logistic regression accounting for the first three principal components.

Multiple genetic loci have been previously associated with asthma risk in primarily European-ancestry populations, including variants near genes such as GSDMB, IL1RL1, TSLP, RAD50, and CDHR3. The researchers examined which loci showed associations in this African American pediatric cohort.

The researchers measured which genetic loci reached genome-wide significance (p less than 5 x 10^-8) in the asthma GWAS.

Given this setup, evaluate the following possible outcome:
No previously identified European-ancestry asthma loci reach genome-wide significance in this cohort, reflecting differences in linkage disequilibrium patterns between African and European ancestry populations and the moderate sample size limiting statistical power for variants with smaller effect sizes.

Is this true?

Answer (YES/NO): YES